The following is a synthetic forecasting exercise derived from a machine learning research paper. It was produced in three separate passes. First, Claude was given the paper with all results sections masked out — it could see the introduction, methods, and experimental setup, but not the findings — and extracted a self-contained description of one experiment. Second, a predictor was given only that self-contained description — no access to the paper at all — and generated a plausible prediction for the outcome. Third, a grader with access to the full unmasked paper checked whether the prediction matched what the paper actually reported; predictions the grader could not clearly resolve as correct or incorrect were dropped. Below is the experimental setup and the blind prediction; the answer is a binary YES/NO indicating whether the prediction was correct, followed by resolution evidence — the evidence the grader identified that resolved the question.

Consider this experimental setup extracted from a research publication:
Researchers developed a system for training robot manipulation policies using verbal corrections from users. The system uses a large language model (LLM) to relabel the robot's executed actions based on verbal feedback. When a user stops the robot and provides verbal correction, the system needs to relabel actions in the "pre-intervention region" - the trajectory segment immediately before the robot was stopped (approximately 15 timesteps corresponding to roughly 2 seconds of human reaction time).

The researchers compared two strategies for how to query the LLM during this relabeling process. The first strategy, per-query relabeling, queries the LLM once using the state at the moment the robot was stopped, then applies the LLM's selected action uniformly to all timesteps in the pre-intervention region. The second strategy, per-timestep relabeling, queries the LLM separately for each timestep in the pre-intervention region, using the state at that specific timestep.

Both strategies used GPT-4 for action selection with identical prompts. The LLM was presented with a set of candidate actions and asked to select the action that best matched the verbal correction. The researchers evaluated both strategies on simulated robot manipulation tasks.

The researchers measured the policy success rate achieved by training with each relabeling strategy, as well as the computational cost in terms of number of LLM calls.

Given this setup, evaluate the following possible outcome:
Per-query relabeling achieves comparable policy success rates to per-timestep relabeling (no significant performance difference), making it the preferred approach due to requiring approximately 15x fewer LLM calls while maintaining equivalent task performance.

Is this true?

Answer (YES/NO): YES